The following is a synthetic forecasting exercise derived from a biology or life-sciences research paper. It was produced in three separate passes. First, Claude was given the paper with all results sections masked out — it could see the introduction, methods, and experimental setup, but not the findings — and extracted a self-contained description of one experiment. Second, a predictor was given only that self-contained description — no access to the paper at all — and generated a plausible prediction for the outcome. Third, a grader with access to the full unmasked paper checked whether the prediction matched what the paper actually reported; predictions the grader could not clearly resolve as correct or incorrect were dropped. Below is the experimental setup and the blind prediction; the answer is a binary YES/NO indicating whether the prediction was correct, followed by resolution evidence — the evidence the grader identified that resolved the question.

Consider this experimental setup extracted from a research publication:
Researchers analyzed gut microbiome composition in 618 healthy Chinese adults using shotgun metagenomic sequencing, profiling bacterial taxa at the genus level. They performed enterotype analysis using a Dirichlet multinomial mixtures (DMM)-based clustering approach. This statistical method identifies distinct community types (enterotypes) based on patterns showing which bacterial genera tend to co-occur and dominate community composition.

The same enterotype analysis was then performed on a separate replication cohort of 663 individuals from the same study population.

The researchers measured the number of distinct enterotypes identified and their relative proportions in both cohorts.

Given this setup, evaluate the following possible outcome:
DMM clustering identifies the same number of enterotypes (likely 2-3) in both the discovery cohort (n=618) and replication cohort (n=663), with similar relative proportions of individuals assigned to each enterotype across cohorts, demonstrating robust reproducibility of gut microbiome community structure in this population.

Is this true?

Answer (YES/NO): YES